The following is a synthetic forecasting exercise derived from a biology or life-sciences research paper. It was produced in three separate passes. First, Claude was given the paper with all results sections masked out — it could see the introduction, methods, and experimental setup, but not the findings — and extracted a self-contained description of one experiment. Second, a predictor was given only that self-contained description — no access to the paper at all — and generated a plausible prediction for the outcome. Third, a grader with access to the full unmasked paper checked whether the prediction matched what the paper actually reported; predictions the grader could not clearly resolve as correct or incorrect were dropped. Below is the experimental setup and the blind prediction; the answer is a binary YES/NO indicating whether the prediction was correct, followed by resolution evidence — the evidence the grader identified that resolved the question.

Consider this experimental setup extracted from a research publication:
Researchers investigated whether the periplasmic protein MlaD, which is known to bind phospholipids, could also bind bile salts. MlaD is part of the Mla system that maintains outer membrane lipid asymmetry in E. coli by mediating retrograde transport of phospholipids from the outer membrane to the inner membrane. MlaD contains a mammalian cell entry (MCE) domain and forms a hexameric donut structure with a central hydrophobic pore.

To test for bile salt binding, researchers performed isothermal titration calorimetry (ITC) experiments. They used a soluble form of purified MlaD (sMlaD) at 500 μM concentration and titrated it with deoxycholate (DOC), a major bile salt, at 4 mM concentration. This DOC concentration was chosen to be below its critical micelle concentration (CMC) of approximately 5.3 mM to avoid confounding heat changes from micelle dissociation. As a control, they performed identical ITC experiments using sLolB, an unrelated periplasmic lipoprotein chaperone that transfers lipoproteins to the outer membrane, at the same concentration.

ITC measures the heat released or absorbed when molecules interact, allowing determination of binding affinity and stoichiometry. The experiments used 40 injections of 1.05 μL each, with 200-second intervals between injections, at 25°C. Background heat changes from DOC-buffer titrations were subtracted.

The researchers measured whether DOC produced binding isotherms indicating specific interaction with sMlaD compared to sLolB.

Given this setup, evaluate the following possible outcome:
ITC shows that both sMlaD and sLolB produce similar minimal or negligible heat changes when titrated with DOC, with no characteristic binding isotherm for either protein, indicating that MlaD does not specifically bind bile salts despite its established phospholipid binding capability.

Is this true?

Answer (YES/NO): NO